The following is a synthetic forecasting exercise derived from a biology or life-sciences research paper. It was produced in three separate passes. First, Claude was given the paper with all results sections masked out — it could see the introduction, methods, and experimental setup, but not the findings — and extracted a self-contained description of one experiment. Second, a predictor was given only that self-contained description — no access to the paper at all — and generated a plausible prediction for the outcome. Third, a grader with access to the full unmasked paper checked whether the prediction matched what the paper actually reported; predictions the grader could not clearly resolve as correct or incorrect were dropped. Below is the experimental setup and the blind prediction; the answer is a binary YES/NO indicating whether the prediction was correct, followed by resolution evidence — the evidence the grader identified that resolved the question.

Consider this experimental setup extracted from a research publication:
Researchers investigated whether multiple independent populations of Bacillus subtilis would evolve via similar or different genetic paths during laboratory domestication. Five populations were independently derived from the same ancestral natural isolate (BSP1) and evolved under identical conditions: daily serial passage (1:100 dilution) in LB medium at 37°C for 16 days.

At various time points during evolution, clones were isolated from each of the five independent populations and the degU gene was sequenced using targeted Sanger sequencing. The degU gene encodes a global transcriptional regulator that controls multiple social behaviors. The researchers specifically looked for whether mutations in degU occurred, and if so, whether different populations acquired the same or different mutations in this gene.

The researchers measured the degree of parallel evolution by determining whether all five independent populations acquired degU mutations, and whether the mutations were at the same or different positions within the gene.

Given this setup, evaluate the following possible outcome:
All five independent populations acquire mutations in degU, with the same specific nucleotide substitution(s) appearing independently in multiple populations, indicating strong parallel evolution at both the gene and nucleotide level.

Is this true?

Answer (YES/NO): YES